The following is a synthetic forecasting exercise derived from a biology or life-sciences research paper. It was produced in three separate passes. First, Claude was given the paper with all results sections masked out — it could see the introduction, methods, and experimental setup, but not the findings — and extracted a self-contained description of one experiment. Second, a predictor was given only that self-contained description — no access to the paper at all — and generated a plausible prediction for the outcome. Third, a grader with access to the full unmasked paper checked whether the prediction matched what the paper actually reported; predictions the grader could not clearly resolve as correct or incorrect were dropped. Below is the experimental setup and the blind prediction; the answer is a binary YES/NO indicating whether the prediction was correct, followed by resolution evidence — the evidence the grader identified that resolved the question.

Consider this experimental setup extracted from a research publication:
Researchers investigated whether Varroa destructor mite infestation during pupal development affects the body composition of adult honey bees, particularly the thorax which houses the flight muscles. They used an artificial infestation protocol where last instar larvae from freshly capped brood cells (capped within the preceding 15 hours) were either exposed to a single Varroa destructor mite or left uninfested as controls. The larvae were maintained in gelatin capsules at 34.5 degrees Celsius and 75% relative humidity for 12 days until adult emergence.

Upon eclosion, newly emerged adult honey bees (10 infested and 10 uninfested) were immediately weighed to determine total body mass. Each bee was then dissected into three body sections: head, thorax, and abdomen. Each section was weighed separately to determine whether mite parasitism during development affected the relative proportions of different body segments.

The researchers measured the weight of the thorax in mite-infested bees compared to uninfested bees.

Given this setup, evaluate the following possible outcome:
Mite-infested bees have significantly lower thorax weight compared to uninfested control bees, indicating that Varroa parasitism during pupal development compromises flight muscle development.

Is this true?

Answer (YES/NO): NO